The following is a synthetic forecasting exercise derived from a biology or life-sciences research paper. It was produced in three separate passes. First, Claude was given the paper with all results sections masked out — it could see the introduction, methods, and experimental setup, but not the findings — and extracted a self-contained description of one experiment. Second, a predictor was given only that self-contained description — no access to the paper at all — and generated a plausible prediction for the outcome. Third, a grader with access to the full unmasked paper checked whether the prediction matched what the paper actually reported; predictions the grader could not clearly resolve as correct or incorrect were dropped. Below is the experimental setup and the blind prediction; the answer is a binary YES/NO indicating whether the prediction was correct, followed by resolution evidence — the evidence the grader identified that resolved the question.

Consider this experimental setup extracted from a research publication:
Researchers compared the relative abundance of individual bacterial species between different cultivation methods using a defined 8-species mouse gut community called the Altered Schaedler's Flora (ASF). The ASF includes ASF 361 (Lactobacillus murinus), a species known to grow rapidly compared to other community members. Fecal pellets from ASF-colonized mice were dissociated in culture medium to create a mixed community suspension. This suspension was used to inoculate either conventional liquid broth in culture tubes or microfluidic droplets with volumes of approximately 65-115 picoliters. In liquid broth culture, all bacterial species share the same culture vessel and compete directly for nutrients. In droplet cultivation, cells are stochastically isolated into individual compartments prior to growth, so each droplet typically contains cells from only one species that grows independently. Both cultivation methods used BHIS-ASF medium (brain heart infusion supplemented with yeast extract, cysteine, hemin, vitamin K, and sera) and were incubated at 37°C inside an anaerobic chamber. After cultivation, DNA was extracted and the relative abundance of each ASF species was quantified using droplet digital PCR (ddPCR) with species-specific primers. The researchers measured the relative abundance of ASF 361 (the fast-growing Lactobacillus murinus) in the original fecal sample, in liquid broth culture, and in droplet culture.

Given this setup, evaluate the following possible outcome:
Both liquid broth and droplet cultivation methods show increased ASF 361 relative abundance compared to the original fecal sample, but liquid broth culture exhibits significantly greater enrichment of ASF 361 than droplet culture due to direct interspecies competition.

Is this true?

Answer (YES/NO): NO